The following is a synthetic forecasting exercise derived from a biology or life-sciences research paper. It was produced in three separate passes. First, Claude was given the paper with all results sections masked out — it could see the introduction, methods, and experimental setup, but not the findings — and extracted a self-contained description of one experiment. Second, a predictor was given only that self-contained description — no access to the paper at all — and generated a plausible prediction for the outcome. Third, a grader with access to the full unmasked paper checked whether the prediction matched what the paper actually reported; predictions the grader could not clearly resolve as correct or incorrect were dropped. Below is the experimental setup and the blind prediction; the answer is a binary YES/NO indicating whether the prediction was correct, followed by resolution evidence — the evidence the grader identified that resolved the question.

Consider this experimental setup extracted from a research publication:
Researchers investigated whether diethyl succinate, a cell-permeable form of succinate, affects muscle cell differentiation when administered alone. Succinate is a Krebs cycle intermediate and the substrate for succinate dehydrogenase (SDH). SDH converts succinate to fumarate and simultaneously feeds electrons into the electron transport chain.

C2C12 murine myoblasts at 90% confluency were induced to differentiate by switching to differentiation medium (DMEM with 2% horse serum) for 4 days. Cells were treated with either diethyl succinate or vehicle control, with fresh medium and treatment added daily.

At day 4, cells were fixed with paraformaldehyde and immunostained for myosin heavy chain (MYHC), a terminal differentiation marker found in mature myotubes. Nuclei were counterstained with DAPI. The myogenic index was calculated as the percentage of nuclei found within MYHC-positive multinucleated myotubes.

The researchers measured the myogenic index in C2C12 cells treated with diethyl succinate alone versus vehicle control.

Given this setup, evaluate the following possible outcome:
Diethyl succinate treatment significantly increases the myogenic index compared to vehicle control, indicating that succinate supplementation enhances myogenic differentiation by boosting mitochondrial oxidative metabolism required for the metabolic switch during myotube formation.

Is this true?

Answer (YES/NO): NO